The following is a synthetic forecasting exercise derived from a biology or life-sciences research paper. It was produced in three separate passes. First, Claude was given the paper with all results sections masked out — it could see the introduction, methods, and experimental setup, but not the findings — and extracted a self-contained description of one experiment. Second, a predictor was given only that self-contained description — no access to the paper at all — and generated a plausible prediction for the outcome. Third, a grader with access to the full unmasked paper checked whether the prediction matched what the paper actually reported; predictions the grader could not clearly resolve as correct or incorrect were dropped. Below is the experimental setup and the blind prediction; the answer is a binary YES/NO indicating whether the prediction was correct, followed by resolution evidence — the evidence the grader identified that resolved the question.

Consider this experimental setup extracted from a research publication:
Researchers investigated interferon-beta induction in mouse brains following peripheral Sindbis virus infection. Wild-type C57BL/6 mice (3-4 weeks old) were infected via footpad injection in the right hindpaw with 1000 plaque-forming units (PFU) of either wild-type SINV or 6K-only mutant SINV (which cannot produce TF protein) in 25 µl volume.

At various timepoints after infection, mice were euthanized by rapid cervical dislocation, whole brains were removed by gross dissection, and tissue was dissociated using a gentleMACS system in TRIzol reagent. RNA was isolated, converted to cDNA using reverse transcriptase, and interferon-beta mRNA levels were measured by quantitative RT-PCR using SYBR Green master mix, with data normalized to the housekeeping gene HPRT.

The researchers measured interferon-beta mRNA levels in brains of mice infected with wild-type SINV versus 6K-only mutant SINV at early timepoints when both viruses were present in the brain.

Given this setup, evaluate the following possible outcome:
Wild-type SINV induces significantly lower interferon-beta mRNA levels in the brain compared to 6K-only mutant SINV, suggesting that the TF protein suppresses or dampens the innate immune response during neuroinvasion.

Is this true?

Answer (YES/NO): YES